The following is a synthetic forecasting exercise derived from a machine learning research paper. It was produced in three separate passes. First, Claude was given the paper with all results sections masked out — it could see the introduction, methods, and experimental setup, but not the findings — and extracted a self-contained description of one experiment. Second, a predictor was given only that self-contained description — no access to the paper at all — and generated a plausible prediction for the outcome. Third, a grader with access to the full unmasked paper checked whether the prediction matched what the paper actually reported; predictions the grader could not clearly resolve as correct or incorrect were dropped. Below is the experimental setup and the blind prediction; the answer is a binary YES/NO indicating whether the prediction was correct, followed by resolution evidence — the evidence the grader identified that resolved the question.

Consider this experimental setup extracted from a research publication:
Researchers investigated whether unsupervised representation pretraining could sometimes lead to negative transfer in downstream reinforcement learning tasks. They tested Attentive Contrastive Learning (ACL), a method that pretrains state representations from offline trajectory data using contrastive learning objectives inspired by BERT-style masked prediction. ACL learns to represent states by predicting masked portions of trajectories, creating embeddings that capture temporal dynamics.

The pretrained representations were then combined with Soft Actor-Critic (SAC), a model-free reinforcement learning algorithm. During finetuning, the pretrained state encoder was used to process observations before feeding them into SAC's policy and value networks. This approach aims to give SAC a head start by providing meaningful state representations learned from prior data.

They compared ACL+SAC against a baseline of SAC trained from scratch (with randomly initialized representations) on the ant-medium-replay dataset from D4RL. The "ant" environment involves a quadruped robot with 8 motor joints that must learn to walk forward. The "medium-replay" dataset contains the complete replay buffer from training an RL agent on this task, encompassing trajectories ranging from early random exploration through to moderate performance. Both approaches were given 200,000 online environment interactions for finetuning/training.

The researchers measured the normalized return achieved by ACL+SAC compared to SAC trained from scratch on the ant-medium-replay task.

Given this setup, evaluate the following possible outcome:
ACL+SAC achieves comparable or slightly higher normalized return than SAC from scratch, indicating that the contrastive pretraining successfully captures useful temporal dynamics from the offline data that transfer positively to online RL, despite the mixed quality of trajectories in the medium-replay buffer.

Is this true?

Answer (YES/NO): NO